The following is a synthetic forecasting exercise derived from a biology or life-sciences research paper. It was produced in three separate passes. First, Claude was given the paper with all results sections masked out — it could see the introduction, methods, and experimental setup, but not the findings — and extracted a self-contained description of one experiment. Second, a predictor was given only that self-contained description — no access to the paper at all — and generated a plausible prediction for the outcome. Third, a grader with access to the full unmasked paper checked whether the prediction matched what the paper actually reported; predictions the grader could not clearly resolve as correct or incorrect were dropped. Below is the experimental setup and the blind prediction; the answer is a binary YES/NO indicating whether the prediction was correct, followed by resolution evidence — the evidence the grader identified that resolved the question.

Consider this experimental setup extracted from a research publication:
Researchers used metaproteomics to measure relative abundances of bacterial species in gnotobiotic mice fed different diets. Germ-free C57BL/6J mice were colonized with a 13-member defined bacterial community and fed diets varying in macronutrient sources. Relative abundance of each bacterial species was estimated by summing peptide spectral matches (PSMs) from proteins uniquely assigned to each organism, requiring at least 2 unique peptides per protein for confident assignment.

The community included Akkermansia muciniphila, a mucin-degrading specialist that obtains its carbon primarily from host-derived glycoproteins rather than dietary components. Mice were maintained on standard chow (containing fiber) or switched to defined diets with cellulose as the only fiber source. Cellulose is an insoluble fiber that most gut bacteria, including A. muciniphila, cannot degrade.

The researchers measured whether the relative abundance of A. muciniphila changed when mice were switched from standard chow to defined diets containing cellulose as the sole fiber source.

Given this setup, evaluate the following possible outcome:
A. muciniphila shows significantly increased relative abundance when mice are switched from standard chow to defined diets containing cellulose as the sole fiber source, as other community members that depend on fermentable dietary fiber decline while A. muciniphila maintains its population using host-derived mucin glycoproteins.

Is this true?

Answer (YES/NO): YES